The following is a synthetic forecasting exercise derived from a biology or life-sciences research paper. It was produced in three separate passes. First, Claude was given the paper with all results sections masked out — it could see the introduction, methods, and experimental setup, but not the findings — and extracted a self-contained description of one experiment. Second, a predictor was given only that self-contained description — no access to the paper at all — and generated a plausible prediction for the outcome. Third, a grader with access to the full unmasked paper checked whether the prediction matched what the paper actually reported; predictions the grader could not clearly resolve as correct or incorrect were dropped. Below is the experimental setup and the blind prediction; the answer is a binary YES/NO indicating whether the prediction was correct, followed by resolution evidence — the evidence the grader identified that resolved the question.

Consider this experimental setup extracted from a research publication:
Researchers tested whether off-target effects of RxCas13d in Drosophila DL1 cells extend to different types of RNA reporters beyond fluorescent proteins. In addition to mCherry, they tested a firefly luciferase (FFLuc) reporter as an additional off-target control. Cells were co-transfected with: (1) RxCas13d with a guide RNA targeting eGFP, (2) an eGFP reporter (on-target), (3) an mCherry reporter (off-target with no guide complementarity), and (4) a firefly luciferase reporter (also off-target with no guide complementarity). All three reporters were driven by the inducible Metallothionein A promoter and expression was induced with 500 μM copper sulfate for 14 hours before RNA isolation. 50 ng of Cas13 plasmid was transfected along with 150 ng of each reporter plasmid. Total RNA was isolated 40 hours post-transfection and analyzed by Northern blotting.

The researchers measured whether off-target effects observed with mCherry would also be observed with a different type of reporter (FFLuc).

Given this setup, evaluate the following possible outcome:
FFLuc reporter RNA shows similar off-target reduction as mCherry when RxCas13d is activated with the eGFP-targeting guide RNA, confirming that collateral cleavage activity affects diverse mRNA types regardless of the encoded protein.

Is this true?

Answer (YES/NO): YES